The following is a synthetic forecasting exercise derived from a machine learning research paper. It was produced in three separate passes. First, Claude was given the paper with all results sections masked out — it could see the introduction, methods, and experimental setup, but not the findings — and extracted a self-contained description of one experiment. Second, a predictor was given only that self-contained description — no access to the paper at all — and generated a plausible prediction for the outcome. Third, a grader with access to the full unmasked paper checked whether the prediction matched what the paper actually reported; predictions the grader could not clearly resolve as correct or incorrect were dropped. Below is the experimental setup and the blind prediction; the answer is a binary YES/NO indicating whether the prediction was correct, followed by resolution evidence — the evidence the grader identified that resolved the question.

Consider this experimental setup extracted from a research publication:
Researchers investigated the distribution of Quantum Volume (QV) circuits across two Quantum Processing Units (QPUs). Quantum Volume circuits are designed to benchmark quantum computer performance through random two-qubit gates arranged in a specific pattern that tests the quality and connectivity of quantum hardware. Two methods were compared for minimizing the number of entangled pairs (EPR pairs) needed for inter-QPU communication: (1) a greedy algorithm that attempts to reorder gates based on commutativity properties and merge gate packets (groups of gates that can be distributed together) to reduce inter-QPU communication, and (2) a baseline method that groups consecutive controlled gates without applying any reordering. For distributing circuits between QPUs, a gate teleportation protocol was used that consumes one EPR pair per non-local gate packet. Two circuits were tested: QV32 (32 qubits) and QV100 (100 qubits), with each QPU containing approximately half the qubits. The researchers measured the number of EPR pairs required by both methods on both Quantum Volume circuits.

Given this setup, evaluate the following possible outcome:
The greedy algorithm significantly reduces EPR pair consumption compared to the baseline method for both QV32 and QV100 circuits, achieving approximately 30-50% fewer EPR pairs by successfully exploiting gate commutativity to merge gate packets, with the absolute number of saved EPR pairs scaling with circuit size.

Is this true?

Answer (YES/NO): NO